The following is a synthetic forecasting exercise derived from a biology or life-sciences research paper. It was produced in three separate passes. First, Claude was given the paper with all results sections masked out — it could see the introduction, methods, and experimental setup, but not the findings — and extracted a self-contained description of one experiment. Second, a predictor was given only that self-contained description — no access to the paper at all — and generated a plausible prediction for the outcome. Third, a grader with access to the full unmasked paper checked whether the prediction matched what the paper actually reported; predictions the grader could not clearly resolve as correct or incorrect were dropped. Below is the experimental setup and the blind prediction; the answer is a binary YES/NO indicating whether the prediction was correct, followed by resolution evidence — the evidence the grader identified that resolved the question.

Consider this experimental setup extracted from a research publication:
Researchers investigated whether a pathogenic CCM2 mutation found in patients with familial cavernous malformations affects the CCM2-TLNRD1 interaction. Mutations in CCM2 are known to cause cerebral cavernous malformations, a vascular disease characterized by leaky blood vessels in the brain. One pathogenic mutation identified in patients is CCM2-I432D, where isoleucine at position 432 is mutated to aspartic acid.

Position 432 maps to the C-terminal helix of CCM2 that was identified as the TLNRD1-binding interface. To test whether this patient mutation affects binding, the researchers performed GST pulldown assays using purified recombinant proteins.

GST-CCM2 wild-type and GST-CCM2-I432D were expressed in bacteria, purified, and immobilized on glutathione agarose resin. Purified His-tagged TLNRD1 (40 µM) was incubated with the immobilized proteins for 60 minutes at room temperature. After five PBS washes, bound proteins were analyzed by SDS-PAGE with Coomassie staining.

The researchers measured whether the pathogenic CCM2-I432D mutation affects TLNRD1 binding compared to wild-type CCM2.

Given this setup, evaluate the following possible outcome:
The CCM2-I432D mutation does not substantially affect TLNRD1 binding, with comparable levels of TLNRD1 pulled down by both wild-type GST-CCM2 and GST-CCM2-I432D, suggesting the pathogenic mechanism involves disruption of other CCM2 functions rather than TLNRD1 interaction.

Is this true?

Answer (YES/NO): NO